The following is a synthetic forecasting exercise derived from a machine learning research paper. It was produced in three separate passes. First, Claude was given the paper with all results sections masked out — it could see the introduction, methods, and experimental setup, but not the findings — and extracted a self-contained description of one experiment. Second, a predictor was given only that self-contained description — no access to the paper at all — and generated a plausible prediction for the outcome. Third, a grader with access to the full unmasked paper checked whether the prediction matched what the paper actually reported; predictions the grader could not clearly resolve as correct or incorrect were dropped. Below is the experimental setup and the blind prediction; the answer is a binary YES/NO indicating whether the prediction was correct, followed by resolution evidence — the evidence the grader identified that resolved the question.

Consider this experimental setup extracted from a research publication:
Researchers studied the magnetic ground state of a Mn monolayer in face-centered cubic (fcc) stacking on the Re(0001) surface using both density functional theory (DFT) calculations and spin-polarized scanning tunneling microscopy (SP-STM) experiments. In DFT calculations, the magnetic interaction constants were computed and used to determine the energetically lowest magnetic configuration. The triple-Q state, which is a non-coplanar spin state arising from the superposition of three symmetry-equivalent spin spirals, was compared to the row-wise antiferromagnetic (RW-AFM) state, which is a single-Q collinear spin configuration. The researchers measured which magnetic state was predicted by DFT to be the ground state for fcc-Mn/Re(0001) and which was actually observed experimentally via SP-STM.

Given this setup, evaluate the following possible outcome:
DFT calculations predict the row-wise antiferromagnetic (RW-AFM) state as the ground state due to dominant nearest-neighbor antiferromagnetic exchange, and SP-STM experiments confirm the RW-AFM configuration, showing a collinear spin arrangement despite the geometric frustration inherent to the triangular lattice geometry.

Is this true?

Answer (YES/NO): NO